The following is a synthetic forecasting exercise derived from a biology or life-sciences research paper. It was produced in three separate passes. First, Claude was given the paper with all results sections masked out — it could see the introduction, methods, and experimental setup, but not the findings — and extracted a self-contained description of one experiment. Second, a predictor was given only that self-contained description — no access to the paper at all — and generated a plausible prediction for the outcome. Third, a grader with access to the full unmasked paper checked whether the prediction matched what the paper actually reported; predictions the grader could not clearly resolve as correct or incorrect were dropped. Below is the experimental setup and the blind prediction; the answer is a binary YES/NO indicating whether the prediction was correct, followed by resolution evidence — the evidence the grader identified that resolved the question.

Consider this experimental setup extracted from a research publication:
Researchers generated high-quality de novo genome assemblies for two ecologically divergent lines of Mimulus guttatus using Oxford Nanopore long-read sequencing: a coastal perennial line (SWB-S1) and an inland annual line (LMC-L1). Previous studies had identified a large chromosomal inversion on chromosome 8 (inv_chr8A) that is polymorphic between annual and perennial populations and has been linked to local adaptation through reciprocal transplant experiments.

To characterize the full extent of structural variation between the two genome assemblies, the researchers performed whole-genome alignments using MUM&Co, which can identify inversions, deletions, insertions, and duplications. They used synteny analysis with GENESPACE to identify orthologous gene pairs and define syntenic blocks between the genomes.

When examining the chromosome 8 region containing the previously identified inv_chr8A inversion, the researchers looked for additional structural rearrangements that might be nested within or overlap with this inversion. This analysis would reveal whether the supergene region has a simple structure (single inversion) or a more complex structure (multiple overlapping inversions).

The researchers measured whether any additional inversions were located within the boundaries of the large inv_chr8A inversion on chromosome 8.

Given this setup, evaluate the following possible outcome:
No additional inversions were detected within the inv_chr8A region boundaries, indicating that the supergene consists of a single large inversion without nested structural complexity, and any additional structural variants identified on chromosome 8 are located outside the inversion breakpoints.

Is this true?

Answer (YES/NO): NO